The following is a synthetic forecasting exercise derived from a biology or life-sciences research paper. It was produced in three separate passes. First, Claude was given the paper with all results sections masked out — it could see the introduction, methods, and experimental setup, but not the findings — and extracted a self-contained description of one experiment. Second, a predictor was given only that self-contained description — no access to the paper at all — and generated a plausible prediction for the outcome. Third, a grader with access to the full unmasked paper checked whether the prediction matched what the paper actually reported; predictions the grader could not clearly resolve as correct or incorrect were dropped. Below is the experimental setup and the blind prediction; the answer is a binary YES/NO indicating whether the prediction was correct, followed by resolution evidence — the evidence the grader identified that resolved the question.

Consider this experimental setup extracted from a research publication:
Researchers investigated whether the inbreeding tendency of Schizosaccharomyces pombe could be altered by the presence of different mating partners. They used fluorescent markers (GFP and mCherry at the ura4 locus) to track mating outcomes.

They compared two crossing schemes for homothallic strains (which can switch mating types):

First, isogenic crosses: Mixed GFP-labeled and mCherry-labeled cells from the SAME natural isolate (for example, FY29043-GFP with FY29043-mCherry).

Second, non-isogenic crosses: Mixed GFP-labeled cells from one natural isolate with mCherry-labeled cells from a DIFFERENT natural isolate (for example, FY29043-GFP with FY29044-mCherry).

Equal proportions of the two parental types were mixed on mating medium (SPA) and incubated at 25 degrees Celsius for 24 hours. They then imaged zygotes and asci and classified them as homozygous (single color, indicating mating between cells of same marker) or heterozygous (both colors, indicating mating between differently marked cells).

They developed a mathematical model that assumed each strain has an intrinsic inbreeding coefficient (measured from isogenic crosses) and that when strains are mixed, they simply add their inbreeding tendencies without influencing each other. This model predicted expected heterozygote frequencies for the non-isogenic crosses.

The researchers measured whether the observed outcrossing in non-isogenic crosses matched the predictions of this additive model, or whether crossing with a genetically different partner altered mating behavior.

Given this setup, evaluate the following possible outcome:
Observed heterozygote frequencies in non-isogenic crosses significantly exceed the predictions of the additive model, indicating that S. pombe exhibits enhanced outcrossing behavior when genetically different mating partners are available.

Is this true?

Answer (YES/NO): NO